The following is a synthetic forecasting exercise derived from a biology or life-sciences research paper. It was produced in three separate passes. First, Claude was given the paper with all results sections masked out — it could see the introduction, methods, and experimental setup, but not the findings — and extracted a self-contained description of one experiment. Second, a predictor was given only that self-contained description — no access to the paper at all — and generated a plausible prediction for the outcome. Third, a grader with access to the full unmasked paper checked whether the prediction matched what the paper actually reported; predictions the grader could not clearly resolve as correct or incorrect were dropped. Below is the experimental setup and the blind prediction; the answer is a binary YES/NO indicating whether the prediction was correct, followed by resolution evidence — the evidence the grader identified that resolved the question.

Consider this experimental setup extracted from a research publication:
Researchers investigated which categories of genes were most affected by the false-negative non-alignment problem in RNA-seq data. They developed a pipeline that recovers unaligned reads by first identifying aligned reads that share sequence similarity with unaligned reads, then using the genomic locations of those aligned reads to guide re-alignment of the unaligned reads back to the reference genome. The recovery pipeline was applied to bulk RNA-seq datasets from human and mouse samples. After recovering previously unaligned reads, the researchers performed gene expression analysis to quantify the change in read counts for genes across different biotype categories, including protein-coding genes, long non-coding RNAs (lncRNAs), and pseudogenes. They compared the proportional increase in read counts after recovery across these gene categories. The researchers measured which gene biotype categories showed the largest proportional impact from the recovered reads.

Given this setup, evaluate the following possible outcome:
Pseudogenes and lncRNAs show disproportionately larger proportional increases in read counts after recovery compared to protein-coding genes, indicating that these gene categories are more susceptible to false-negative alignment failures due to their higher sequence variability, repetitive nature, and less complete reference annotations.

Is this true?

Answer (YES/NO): NO